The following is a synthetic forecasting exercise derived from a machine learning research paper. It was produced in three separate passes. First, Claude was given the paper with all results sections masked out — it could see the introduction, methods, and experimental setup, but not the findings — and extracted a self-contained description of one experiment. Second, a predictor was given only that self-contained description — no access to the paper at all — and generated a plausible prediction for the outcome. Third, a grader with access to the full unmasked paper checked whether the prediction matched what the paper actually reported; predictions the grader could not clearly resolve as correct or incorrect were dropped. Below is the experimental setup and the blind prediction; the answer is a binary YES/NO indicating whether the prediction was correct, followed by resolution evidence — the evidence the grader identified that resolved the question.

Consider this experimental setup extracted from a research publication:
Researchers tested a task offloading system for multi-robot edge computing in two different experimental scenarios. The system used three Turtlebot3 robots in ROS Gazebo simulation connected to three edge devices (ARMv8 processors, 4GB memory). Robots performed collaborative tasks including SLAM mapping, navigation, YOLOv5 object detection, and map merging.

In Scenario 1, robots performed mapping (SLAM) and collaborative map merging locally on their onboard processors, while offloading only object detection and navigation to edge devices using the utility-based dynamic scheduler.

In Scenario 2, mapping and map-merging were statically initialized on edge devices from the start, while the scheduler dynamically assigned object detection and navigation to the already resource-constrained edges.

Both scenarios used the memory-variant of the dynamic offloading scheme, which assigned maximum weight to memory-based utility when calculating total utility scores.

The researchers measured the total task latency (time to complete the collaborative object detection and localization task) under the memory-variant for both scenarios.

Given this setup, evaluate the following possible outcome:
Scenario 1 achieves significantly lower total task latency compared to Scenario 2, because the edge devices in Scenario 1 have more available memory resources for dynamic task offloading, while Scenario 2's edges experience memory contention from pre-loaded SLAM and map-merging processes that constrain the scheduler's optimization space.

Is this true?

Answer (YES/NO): NO